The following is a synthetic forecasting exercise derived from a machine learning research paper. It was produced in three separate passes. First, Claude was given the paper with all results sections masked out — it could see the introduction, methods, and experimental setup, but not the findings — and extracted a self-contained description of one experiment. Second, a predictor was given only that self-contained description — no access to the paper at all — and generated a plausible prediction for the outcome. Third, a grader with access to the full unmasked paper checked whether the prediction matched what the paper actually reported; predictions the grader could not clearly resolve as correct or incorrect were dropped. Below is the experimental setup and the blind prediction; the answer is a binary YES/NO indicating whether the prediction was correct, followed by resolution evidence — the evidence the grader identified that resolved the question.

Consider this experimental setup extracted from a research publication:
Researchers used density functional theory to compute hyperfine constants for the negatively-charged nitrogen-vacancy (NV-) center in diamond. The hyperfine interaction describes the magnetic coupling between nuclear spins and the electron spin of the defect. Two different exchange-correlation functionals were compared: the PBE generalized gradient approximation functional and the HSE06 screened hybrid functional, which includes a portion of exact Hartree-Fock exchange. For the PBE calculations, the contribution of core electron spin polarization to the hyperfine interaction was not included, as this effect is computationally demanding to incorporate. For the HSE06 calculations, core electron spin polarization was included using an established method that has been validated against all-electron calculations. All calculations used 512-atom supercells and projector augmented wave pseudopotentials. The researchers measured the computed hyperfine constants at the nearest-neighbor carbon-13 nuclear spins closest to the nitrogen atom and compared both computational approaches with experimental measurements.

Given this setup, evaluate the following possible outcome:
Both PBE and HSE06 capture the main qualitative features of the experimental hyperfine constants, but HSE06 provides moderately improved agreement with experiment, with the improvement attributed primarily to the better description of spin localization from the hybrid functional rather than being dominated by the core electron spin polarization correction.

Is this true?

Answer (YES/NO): NO